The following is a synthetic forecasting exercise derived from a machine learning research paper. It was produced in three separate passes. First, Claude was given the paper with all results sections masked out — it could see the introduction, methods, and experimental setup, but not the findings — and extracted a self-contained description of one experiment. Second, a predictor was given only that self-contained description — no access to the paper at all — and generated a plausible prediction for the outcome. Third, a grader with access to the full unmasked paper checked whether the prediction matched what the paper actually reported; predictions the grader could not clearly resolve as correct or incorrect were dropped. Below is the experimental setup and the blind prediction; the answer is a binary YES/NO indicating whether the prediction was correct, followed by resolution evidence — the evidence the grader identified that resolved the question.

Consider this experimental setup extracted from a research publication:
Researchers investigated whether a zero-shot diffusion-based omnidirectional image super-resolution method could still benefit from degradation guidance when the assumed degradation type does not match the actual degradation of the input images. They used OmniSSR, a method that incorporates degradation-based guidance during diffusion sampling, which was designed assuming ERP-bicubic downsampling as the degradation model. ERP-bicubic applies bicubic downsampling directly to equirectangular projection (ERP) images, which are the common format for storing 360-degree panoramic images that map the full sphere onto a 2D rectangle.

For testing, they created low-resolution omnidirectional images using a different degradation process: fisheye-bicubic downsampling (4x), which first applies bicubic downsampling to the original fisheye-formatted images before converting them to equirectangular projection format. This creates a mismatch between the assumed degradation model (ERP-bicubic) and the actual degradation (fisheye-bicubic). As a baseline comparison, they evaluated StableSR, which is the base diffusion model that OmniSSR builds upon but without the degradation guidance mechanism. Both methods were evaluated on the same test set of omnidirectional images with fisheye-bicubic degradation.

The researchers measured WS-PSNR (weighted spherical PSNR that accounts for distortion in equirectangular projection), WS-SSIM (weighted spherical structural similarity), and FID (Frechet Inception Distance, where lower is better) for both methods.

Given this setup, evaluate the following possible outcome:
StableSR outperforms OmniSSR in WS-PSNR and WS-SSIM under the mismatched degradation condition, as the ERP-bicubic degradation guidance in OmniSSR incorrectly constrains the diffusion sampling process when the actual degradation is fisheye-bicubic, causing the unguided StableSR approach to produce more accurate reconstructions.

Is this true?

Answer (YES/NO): NO